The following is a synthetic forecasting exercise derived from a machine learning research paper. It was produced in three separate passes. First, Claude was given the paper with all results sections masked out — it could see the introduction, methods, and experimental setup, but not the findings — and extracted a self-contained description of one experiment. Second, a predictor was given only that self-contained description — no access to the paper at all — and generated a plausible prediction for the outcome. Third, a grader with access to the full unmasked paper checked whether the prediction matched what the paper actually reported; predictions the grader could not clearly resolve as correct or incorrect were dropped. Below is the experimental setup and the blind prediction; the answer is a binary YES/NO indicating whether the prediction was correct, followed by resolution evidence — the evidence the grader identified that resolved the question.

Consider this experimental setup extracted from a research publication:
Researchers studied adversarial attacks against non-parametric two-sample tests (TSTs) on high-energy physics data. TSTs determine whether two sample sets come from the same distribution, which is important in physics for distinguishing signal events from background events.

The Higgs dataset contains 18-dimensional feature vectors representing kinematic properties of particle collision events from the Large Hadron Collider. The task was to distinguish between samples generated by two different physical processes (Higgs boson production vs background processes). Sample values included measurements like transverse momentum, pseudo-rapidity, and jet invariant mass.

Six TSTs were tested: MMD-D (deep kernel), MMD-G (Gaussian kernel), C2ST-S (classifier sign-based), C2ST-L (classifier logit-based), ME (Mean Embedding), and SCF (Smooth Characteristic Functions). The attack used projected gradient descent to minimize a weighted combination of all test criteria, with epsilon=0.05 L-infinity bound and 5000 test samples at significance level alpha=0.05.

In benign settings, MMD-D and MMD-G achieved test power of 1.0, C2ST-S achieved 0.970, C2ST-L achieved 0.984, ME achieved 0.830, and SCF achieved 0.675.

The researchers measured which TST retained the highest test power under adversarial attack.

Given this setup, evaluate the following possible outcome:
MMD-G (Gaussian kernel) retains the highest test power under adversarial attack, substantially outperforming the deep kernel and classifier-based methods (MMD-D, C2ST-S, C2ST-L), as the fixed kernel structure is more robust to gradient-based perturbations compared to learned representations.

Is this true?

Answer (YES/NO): NO